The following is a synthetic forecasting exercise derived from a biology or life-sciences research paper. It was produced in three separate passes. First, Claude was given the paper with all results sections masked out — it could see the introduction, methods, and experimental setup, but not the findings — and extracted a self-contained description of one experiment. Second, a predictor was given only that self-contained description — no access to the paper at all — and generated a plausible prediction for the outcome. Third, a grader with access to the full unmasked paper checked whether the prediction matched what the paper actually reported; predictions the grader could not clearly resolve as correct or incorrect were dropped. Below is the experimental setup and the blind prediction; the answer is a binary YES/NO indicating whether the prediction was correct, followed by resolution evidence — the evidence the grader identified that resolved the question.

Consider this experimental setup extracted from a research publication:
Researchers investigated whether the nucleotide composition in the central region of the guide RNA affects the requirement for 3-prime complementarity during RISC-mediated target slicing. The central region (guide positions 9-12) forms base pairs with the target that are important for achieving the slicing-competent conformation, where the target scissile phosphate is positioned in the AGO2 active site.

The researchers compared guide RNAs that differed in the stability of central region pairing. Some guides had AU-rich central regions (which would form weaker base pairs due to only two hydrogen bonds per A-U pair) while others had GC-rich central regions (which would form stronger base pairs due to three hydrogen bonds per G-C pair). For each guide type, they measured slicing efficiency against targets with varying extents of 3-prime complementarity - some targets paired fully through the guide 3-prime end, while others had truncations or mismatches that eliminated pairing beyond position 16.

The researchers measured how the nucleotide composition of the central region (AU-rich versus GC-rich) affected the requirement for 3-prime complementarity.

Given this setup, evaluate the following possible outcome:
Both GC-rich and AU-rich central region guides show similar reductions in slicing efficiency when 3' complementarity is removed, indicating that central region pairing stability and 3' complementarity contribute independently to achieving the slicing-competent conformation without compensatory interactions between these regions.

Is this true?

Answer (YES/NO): NO